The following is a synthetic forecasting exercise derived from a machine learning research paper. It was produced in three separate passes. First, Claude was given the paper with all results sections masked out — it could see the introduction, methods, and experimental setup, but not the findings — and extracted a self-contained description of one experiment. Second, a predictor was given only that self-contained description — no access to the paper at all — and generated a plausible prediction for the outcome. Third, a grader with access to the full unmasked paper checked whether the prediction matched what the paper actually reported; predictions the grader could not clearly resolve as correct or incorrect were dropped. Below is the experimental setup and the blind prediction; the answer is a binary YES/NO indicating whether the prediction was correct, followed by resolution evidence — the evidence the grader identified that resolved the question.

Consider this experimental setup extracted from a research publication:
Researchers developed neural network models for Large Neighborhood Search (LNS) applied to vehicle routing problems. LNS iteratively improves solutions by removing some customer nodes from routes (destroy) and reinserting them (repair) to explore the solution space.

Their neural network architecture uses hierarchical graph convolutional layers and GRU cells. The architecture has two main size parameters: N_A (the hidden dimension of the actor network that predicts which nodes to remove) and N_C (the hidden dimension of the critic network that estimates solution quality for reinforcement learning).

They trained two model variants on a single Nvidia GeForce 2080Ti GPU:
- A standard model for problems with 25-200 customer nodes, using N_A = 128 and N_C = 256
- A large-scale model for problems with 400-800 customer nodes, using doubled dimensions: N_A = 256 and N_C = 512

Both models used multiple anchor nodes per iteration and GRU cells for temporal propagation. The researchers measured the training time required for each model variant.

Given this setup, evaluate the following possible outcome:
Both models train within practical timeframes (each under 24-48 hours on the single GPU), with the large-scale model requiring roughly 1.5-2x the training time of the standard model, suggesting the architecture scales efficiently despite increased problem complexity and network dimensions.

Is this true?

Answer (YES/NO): YES